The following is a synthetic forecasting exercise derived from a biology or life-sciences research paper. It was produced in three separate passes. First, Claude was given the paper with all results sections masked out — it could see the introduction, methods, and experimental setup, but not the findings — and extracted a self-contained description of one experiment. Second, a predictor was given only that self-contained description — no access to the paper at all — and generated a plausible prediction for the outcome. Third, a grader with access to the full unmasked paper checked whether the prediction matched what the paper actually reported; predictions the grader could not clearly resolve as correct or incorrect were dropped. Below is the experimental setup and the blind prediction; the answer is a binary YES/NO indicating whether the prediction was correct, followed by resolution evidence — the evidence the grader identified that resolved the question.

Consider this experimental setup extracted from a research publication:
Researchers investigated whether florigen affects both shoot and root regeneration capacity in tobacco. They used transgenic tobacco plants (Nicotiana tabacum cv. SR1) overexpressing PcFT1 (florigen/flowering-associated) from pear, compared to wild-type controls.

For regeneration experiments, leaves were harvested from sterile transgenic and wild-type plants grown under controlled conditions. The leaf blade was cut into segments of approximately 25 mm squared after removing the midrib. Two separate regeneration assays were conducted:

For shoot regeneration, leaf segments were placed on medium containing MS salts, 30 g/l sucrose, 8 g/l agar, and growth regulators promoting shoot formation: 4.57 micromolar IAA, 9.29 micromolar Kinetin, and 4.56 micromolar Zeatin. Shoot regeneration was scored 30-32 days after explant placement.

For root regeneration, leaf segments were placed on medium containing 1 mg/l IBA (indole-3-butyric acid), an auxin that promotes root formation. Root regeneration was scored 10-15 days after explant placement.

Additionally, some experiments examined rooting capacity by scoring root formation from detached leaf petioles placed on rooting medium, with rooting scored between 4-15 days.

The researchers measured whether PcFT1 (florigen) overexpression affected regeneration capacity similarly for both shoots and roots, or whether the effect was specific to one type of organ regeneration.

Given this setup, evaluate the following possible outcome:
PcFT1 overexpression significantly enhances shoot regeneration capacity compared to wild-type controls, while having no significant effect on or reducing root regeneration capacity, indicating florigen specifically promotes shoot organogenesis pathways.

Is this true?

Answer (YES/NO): NO